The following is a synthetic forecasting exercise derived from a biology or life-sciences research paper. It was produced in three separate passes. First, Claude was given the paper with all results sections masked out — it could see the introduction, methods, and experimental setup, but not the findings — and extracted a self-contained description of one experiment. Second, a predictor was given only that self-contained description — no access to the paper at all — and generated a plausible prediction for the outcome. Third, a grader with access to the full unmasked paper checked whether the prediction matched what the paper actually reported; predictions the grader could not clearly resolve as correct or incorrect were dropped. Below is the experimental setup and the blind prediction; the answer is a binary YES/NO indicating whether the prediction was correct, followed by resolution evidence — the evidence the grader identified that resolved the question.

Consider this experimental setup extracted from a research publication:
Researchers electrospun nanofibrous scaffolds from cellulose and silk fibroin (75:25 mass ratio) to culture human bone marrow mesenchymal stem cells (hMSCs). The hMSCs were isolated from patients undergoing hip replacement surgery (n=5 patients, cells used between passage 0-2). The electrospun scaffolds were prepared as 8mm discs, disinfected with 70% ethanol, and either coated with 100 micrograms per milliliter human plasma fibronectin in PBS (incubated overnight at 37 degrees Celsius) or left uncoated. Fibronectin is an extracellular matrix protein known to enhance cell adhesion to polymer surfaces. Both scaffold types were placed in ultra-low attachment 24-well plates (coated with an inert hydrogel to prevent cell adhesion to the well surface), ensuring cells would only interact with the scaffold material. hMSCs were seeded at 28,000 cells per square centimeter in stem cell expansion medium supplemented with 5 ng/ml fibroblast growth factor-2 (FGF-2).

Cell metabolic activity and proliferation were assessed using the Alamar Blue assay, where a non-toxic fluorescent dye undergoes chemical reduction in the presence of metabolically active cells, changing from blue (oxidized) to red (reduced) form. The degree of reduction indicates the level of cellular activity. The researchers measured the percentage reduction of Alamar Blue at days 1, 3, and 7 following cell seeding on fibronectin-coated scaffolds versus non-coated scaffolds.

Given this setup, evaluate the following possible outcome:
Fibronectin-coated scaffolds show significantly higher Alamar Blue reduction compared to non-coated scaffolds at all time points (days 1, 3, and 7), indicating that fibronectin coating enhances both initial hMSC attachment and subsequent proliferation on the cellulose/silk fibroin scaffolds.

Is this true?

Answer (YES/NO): NO